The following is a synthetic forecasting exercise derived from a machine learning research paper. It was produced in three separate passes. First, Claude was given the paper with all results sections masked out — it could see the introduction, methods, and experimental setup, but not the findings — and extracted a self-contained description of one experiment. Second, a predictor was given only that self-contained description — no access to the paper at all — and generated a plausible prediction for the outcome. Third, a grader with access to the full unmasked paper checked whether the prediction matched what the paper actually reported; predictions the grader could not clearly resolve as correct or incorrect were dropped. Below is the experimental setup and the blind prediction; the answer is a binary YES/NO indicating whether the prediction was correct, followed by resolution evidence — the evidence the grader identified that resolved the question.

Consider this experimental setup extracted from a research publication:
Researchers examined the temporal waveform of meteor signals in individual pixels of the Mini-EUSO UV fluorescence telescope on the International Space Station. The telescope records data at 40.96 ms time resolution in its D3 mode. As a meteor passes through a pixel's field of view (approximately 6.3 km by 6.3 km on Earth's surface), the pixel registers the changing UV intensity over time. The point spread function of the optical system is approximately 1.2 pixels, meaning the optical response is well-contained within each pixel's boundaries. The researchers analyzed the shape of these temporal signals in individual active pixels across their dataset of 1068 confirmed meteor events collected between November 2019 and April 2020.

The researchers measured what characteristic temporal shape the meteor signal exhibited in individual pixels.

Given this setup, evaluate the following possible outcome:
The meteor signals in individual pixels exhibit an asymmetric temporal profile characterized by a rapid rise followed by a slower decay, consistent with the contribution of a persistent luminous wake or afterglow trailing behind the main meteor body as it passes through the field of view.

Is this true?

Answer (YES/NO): NO